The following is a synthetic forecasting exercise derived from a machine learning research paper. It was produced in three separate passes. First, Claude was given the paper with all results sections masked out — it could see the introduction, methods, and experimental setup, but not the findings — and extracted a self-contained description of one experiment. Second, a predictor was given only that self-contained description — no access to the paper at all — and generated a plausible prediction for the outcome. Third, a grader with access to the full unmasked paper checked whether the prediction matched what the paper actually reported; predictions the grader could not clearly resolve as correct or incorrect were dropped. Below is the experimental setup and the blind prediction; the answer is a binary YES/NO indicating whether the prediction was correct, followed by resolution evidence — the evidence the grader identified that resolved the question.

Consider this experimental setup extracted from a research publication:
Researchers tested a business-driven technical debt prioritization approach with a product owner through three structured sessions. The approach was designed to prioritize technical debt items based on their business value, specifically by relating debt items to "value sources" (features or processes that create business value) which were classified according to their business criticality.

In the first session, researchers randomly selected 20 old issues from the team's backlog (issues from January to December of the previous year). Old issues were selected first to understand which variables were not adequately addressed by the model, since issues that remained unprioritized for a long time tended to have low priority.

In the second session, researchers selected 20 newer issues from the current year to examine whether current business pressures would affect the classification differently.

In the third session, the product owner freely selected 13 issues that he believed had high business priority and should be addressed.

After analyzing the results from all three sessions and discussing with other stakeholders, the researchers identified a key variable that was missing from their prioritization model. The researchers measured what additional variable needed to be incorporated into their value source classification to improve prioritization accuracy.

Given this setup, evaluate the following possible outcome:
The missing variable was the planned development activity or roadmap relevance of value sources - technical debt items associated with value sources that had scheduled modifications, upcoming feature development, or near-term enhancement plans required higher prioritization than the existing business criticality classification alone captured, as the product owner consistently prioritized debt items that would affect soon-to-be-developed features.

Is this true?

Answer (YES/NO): NO